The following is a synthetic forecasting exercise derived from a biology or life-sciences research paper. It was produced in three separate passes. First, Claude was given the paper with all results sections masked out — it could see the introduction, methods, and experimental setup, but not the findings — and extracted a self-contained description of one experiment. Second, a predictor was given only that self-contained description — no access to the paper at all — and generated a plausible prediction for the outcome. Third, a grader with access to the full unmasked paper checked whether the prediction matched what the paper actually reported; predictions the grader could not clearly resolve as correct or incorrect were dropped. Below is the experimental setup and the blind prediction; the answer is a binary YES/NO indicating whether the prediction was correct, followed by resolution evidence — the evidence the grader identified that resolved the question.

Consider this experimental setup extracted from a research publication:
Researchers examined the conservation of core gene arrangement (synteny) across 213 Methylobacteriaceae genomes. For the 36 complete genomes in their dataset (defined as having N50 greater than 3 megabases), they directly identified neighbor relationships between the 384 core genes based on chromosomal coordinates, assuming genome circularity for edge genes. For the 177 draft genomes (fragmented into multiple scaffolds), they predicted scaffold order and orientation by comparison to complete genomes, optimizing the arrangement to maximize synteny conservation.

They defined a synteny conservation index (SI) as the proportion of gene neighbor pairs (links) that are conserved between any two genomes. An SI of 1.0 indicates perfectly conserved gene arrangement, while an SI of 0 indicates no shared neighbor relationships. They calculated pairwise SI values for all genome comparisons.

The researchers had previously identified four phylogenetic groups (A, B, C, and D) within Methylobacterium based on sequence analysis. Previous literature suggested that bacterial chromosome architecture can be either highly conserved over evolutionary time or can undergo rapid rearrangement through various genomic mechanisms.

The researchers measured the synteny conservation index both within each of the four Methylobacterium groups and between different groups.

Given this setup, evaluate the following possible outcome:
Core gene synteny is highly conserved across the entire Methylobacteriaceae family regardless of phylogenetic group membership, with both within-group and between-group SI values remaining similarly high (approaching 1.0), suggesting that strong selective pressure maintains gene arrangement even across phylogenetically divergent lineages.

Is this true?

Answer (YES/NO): NO